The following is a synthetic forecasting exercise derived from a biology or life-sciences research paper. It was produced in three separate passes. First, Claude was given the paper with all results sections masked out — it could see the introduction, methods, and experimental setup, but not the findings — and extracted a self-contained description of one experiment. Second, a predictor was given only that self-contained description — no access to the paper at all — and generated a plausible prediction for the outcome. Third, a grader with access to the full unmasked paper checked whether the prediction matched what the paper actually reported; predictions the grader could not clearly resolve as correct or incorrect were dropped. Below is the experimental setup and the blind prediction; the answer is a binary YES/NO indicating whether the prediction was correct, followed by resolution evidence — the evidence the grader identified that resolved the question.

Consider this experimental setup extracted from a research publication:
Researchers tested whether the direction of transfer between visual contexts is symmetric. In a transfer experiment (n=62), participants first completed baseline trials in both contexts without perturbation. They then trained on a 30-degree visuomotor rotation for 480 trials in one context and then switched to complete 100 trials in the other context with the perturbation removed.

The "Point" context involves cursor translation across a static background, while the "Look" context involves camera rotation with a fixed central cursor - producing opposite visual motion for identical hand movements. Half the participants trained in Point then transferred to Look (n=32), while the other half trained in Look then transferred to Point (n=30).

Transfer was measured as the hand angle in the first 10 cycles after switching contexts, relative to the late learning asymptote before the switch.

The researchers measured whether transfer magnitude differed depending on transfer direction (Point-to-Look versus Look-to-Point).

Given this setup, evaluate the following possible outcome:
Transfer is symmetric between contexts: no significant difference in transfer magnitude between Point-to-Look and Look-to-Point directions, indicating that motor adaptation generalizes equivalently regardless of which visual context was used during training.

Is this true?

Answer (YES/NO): YES